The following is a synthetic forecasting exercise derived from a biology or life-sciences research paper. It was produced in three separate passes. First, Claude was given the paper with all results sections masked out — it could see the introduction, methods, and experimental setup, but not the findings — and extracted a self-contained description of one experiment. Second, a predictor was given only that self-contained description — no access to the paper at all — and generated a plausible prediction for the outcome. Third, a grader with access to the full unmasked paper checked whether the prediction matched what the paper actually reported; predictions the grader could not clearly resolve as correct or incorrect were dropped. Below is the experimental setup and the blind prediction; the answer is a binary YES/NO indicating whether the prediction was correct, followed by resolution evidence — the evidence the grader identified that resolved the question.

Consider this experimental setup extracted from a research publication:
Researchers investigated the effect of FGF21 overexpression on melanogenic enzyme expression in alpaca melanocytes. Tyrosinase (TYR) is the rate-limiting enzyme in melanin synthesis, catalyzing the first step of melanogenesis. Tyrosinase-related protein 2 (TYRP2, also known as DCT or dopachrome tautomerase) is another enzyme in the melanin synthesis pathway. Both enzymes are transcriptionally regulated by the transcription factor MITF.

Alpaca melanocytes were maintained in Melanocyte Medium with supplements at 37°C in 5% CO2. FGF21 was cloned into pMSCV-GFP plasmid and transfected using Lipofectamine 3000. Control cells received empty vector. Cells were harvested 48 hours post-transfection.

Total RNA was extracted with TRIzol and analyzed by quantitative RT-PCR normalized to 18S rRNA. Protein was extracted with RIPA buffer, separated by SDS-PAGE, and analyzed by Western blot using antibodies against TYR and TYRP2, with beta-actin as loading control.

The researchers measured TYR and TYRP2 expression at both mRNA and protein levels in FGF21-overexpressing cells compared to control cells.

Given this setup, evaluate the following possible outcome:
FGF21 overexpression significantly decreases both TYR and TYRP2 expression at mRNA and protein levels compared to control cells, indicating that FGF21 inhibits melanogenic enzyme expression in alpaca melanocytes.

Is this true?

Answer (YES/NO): YES